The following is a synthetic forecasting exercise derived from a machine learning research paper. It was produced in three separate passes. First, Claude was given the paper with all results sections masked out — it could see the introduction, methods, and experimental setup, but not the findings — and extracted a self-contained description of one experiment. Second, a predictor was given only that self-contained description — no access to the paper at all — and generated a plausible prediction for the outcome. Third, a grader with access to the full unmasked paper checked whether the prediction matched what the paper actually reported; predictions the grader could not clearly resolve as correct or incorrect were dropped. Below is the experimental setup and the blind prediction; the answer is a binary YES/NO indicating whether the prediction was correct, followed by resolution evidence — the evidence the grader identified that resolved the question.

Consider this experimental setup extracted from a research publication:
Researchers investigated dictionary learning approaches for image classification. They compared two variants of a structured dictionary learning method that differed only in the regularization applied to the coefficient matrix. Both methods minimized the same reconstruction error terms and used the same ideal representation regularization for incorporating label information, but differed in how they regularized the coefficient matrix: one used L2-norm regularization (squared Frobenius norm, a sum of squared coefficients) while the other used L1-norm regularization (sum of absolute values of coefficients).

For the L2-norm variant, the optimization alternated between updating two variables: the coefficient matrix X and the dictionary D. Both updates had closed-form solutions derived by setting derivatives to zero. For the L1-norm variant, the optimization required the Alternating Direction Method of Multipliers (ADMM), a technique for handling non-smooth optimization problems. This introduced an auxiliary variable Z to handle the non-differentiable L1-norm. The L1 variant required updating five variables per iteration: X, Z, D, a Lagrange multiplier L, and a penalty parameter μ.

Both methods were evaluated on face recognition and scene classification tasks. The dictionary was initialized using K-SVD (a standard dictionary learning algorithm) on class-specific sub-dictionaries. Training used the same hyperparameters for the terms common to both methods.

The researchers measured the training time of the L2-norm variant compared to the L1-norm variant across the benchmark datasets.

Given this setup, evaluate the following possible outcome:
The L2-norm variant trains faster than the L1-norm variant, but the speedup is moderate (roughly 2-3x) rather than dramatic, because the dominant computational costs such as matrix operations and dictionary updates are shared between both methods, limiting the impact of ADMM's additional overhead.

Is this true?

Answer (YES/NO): NO